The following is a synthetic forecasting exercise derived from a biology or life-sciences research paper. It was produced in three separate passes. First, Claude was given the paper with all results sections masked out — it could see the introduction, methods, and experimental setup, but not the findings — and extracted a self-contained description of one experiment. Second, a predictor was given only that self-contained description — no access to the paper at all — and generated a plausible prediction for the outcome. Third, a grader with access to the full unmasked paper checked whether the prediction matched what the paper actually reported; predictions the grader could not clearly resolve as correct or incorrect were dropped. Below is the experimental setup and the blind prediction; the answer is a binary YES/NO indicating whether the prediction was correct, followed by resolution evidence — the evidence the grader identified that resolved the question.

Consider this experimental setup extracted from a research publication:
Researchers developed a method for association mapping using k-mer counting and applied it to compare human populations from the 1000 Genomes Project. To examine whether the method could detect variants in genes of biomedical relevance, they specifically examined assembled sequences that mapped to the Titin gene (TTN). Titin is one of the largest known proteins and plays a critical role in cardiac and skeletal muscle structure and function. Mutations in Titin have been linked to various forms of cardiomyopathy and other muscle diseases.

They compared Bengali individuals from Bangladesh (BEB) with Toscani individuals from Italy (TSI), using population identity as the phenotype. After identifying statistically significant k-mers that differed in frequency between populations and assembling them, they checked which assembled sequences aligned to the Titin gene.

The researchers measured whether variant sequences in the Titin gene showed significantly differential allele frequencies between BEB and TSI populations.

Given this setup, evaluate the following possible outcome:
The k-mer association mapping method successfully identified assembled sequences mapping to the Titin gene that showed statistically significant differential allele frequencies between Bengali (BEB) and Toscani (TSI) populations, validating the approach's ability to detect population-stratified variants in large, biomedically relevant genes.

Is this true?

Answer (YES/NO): YES